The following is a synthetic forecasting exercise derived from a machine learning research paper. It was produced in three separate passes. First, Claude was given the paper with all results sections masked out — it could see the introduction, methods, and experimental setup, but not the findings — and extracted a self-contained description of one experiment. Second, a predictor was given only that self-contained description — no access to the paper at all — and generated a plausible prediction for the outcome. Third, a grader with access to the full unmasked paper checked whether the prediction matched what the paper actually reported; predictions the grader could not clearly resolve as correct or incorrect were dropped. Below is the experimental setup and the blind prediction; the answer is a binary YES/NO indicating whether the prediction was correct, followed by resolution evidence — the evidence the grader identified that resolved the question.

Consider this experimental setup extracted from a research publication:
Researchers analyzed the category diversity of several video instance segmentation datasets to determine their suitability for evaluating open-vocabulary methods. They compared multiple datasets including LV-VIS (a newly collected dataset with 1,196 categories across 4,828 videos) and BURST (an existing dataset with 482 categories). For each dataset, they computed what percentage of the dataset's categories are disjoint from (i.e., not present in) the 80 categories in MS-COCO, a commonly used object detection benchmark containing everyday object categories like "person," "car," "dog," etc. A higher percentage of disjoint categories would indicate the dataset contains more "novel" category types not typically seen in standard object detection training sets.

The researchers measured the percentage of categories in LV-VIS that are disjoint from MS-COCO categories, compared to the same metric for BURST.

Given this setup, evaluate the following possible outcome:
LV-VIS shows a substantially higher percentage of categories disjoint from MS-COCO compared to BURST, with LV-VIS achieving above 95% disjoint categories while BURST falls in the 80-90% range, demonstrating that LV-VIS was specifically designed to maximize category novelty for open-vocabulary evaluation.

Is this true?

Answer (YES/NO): NO